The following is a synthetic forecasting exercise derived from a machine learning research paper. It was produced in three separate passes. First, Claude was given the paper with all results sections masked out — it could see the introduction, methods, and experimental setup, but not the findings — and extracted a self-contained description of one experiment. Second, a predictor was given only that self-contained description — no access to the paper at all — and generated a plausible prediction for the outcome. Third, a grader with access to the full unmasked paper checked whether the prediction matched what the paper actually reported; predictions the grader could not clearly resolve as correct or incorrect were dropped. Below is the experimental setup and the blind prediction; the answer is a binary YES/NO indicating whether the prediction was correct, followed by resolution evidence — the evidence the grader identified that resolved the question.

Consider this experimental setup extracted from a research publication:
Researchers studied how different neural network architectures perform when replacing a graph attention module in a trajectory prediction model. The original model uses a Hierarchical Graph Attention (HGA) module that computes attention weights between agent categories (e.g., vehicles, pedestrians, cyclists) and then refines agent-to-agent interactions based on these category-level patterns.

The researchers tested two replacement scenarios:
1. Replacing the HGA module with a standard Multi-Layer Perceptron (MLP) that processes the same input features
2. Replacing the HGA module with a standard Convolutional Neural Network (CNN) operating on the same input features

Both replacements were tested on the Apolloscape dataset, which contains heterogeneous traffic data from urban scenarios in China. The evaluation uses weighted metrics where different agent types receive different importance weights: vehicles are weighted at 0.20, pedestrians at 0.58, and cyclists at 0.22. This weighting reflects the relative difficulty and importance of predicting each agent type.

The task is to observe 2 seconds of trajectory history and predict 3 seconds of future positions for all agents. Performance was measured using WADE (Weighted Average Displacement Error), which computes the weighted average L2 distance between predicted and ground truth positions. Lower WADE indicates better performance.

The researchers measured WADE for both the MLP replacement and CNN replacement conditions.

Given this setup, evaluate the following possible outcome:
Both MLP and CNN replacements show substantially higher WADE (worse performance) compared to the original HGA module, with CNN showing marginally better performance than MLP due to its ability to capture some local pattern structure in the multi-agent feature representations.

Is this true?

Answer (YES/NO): NO